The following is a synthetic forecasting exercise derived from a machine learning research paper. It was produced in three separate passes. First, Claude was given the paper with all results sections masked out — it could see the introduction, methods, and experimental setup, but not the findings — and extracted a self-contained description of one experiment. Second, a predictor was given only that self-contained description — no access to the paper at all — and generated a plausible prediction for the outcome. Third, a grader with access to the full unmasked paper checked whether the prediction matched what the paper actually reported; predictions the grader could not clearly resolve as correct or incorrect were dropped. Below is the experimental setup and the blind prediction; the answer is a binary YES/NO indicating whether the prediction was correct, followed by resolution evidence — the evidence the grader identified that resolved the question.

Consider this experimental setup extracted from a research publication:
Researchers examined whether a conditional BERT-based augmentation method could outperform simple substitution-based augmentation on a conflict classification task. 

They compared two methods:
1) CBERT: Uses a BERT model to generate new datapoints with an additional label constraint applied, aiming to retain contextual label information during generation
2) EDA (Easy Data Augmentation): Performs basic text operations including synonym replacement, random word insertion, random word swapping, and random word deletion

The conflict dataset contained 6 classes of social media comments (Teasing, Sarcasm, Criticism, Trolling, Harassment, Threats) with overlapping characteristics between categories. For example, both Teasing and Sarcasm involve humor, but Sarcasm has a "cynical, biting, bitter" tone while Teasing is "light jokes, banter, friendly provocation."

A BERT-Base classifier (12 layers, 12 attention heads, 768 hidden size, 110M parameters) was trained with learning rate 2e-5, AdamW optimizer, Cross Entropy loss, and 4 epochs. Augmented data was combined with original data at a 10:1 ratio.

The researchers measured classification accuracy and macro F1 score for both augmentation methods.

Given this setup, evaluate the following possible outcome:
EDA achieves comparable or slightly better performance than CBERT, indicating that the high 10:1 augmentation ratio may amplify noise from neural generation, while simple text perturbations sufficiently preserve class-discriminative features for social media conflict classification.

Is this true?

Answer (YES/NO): YES